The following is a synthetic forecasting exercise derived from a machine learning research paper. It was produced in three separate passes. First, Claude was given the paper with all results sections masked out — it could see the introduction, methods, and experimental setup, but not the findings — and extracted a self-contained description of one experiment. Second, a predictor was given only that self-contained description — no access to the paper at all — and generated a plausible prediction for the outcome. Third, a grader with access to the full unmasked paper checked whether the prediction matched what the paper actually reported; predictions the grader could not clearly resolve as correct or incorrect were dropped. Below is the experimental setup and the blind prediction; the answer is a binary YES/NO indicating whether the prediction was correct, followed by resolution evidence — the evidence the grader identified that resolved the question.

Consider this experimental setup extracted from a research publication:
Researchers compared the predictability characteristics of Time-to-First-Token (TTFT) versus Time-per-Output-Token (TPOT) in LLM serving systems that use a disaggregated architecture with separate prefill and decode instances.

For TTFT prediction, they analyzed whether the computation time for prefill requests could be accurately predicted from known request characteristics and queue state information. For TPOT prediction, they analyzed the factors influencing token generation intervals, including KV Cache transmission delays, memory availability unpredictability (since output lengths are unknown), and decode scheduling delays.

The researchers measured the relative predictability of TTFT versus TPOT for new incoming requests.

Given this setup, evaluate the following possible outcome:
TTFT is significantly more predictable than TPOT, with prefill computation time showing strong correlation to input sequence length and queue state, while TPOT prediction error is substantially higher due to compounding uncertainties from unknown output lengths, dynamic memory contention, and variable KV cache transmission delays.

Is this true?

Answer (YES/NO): YES